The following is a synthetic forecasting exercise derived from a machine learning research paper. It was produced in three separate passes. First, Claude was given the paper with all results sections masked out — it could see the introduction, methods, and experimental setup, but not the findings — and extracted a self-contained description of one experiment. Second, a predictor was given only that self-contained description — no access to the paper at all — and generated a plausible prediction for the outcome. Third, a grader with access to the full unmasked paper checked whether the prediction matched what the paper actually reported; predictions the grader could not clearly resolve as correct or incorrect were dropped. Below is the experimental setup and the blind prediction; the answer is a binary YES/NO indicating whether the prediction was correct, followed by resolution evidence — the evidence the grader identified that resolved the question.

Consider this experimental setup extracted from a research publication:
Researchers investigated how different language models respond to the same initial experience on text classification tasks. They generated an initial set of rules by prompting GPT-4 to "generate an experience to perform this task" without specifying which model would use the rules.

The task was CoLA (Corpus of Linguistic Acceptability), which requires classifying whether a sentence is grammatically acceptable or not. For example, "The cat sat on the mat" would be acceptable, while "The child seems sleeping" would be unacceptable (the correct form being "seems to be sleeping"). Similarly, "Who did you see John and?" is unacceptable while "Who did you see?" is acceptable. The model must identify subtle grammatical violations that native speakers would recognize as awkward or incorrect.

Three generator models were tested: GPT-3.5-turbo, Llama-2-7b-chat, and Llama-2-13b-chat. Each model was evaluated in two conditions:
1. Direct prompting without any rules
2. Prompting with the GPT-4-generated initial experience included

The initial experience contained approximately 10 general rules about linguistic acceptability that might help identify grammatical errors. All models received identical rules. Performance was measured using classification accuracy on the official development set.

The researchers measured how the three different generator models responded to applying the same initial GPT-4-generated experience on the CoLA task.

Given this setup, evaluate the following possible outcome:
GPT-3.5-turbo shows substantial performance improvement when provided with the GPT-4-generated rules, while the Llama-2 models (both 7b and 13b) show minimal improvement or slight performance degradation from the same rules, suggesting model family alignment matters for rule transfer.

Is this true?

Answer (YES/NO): NO